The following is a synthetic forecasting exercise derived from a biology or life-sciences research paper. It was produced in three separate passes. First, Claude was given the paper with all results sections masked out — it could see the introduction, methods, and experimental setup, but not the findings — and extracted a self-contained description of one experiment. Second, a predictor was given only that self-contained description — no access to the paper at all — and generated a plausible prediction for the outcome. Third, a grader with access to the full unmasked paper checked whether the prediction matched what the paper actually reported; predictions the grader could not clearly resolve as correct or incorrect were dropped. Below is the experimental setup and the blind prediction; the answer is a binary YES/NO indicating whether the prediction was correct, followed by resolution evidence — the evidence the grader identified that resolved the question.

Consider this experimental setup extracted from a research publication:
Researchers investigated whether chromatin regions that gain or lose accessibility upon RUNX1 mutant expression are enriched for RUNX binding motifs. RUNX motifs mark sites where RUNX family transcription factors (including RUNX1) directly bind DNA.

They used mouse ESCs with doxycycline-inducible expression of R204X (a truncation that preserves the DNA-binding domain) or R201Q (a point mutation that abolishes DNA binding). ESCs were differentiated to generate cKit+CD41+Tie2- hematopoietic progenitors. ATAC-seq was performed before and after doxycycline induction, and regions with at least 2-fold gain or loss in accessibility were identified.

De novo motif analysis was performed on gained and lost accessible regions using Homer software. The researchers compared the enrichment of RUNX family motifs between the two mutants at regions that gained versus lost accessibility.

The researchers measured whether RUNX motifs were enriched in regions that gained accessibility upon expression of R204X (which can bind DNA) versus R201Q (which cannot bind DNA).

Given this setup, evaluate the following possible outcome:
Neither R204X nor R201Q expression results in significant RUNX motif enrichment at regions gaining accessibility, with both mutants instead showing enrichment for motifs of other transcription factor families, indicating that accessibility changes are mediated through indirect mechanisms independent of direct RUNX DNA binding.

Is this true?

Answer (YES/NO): NO